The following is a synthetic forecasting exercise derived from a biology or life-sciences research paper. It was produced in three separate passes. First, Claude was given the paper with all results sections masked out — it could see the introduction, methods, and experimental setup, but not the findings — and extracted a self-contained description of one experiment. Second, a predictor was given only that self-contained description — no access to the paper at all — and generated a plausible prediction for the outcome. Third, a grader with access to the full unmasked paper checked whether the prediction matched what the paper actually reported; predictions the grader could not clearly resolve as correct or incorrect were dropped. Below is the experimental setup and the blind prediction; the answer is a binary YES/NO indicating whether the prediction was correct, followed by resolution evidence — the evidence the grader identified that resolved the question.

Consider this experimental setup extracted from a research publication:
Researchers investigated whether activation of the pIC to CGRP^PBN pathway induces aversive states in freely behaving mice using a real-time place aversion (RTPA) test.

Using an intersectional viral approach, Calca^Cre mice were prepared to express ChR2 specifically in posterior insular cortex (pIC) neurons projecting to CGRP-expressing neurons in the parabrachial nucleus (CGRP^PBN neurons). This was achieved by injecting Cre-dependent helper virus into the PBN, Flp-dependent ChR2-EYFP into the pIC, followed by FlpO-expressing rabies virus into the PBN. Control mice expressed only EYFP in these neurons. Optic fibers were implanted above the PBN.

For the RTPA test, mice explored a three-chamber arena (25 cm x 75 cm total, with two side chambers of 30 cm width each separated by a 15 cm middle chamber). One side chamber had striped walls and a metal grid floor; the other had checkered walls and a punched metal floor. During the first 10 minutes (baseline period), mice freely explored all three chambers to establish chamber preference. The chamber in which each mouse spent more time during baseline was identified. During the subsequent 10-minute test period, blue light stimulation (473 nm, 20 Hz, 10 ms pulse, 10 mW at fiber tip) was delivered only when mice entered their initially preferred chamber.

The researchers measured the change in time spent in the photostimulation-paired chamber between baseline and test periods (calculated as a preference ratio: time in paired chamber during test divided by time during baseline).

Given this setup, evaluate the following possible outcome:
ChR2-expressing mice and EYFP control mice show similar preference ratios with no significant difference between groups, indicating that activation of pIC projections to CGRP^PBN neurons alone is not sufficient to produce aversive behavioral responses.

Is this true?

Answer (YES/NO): NO